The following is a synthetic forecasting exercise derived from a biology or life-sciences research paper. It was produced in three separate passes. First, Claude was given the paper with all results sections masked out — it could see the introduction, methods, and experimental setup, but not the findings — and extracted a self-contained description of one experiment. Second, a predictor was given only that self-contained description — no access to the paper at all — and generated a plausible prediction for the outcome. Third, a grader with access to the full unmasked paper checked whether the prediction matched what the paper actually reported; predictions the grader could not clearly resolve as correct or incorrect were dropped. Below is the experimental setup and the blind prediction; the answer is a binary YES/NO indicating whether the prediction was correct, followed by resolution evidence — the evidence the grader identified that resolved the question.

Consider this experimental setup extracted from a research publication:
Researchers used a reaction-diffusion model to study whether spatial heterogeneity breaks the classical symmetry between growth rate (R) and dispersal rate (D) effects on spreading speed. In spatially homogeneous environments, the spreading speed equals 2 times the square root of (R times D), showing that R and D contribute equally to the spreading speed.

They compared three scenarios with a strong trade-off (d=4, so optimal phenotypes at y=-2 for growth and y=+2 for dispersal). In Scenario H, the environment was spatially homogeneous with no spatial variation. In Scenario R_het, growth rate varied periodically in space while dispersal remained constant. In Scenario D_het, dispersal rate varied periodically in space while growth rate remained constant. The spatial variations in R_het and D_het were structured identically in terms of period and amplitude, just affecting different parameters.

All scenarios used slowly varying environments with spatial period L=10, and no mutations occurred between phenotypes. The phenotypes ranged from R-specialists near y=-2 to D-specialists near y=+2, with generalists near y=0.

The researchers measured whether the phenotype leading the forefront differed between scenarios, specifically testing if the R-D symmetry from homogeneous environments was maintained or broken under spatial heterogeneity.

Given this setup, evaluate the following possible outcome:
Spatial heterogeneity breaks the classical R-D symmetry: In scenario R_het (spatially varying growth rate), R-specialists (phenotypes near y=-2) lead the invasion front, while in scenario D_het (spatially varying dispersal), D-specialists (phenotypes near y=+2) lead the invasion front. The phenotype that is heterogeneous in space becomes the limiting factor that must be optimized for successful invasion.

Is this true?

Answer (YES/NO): NO